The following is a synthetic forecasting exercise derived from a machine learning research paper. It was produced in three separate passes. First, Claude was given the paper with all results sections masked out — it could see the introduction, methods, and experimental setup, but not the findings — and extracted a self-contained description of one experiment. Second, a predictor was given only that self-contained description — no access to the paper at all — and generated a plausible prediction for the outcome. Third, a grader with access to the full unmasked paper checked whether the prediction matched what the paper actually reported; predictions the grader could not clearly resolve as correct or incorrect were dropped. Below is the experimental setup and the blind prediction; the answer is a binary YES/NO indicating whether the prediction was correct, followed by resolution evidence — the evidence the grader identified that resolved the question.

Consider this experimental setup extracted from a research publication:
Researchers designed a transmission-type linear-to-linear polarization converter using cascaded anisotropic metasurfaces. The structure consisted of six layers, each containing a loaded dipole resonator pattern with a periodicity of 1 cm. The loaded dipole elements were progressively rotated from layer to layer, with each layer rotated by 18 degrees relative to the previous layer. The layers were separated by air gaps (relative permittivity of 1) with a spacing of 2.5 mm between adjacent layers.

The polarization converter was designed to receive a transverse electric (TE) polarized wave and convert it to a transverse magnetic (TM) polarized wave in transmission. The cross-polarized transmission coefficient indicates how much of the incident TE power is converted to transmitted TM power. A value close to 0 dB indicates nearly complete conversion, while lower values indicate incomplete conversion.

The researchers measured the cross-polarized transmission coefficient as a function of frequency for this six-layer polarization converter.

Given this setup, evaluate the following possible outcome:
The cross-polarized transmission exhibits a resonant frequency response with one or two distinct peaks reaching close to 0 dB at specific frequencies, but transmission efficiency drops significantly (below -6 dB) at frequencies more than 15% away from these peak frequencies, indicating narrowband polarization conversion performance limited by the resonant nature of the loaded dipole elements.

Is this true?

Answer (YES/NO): NO